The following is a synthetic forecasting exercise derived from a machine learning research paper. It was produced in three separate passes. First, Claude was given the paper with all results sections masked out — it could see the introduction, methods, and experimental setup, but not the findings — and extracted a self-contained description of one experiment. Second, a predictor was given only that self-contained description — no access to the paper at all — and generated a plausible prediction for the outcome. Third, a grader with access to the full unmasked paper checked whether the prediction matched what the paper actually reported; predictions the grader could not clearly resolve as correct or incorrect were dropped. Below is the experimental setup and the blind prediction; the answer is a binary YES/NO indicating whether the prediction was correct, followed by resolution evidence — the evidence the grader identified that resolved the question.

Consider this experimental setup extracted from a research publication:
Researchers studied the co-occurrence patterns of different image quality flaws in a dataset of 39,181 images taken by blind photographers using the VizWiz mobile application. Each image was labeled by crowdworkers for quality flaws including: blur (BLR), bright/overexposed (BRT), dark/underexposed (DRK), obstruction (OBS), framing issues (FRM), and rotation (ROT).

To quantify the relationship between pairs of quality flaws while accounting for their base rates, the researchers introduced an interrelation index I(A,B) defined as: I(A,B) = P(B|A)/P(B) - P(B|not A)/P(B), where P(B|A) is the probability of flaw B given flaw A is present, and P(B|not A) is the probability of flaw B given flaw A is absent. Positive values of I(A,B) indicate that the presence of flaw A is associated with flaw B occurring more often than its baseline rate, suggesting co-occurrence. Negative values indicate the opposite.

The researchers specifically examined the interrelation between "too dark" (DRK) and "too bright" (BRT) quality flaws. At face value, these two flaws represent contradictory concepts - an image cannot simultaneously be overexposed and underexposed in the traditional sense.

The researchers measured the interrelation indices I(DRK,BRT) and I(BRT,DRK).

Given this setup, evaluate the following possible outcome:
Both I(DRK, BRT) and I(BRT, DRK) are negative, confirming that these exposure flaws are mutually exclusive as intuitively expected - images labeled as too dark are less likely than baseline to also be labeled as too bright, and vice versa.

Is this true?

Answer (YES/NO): NO